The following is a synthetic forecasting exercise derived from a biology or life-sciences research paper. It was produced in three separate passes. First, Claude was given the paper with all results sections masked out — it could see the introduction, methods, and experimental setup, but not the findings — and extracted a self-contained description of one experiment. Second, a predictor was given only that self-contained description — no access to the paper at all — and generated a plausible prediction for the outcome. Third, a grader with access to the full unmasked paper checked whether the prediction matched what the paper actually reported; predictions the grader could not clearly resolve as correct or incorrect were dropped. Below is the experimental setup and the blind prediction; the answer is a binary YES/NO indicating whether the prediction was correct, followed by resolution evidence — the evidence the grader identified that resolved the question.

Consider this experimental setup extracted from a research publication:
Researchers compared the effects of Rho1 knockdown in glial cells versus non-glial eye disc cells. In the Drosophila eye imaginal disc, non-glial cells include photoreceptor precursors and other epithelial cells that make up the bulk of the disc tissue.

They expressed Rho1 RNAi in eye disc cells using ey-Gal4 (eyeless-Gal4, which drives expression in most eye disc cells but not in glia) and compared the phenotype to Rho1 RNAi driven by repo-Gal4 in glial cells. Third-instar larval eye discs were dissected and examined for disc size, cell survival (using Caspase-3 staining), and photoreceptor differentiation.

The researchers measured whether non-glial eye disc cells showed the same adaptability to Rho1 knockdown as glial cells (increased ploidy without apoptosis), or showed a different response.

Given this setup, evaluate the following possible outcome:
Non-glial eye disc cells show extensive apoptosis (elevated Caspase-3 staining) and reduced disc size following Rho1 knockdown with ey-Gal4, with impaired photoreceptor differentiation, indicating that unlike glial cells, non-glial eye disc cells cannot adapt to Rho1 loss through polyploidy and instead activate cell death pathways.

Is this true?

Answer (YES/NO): YES